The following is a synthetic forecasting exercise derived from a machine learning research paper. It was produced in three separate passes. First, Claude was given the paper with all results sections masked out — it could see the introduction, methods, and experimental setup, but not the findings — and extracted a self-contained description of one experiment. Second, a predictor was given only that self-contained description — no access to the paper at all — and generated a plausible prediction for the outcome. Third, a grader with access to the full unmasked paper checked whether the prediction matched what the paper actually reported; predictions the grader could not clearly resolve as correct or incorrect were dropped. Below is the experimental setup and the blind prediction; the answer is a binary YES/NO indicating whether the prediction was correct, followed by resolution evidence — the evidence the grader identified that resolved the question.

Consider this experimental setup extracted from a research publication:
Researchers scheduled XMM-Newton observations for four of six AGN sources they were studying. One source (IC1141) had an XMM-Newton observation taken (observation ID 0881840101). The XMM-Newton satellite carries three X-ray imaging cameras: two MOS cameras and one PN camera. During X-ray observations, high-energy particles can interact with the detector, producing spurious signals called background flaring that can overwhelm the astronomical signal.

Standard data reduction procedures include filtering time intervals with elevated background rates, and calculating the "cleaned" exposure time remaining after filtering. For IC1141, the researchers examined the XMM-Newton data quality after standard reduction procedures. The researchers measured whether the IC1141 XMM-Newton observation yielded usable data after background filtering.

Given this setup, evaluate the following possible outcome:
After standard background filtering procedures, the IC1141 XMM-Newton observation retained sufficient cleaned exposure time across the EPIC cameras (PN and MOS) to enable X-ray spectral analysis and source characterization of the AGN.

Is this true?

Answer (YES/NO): NO